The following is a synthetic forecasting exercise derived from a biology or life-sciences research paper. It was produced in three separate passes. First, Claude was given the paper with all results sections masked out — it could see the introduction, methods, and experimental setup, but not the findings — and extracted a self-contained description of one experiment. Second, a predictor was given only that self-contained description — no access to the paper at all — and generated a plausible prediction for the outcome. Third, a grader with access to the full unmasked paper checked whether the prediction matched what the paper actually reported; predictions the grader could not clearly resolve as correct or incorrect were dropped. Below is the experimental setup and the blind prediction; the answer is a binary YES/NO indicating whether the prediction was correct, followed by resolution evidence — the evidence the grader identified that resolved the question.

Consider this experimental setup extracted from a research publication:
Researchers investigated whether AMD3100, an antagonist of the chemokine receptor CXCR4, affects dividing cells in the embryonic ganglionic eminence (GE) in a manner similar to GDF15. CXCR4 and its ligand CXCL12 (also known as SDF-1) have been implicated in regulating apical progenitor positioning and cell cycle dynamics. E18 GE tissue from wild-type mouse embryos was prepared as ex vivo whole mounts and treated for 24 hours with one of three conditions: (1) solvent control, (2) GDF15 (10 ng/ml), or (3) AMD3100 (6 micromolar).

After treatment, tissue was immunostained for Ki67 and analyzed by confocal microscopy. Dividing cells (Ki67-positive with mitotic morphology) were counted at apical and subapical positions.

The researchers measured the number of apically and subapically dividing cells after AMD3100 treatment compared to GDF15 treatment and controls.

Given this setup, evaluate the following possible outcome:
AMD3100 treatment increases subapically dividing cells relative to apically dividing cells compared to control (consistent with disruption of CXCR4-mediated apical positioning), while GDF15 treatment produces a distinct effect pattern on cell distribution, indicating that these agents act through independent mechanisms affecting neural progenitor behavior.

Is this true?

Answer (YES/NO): NO